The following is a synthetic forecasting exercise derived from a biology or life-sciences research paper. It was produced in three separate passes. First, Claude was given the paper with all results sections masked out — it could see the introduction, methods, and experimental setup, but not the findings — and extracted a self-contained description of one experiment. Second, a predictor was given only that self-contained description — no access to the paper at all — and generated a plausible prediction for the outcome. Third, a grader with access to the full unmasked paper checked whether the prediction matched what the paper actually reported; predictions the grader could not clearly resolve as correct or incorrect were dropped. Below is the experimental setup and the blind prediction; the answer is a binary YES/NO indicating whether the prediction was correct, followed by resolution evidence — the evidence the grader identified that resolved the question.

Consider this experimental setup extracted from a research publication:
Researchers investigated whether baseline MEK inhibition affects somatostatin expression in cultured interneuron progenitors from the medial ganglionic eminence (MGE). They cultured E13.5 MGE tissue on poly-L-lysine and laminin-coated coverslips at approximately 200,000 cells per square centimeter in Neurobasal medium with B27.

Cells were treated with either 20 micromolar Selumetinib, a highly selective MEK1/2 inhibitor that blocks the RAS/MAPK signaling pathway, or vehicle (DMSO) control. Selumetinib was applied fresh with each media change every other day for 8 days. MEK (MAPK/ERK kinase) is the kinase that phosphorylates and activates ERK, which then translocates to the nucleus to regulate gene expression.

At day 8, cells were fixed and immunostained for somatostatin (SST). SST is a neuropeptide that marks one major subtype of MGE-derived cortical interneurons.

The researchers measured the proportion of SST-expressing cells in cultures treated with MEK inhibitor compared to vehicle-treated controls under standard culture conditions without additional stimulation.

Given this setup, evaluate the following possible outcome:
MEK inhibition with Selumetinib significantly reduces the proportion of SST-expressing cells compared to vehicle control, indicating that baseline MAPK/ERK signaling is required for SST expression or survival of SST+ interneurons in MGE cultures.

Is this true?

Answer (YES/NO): NO